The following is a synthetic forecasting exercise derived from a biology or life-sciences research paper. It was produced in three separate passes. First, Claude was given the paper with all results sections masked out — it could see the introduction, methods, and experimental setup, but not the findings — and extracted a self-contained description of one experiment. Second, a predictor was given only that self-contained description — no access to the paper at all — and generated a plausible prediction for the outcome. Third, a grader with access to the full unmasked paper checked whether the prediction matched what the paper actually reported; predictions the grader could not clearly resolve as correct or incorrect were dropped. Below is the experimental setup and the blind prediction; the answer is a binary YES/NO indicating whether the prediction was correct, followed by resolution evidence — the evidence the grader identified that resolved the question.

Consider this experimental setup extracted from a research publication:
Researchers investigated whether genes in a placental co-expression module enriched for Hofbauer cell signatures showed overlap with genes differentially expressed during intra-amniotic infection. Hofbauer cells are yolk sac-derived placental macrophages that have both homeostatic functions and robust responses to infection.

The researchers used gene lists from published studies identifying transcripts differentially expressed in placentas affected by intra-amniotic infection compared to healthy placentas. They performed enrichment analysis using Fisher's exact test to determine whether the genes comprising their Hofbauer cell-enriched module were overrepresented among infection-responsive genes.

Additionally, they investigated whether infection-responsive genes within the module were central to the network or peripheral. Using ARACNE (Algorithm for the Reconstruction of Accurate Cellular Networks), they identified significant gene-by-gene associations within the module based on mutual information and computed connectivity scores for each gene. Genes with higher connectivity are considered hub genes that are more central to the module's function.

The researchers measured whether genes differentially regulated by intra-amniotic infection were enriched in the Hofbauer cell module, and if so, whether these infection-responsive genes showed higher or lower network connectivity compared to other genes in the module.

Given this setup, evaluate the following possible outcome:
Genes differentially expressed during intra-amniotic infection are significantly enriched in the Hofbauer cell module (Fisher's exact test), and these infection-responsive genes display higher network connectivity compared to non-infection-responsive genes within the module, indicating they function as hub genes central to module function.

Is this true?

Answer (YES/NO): YES